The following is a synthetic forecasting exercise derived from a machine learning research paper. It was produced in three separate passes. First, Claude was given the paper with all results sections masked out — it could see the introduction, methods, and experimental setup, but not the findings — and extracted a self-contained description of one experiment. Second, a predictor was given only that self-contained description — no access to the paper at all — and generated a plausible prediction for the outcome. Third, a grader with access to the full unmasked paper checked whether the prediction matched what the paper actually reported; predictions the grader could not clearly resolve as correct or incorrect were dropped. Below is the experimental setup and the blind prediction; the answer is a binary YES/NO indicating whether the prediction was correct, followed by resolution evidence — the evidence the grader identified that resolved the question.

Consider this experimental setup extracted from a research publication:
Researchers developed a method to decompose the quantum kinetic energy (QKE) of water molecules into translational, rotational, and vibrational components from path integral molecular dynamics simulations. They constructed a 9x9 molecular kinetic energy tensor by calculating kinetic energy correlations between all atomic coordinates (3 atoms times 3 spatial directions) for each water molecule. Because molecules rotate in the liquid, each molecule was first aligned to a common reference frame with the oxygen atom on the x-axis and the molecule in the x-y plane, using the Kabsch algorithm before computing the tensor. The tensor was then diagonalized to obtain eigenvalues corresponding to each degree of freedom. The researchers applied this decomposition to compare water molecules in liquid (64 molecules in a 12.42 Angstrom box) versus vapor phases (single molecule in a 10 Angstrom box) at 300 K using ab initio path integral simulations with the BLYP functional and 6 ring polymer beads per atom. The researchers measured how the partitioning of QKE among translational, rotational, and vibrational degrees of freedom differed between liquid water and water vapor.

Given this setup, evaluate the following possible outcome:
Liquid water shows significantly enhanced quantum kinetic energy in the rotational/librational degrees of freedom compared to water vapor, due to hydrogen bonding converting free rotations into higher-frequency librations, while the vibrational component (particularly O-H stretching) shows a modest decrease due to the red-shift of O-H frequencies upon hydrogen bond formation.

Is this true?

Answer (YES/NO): NO